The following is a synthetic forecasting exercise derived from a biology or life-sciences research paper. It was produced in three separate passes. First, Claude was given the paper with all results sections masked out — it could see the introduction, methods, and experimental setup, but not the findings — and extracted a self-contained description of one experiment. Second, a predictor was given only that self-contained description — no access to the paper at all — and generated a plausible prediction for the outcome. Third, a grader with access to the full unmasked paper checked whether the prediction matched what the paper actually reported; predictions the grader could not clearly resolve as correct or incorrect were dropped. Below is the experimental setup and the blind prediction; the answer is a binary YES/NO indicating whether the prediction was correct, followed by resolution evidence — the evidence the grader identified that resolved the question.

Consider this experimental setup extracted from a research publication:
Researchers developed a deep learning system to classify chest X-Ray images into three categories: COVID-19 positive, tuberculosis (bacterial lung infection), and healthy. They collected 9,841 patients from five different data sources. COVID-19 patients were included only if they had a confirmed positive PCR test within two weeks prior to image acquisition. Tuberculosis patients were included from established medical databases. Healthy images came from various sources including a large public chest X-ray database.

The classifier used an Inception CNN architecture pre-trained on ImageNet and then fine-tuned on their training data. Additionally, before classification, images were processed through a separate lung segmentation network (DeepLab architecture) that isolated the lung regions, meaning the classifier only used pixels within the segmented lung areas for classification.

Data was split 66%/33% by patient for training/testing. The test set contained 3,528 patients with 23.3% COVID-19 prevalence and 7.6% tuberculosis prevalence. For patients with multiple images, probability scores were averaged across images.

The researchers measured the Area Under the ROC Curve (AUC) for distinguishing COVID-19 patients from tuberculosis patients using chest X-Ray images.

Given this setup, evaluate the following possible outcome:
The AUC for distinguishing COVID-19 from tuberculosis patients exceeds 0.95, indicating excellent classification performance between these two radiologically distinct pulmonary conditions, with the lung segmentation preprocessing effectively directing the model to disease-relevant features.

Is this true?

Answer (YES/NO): YES